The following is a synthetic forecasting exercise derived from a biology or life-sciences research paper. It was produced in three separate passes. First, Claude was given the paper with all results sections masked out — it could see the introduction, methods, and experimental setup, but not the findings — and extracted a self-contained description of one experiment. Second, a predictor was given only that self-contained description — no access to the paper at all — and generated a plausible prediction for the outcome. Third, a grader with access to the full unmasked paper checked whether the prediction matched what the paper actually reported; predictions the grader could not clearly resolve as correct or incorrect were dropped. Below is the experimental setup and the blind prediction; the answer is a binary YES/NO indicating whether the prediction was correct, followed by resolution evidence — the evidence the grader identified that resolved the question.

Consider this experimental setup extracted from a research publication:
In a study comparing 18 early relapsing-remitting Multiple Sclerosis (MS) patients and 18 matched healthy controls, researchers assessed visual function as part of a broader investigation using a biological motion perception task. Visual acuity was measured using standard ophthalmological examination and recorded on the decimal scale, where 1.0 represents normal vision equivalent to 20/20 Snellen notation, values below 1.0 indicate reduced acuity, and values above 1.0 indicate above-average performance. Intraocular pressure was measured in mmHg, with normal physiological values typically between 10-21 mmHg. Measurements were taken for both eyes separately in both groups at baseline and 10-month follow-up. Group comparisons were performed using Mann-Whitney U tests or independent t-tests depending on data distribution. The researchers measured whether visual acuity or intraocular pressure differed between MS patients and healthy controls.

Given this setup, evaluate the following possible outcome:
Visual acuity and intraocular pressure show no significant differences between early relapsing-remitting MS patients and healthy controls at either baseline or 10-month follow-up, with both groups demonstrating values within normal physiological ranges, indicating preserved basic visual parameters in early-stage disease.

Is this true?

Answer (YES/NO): YES